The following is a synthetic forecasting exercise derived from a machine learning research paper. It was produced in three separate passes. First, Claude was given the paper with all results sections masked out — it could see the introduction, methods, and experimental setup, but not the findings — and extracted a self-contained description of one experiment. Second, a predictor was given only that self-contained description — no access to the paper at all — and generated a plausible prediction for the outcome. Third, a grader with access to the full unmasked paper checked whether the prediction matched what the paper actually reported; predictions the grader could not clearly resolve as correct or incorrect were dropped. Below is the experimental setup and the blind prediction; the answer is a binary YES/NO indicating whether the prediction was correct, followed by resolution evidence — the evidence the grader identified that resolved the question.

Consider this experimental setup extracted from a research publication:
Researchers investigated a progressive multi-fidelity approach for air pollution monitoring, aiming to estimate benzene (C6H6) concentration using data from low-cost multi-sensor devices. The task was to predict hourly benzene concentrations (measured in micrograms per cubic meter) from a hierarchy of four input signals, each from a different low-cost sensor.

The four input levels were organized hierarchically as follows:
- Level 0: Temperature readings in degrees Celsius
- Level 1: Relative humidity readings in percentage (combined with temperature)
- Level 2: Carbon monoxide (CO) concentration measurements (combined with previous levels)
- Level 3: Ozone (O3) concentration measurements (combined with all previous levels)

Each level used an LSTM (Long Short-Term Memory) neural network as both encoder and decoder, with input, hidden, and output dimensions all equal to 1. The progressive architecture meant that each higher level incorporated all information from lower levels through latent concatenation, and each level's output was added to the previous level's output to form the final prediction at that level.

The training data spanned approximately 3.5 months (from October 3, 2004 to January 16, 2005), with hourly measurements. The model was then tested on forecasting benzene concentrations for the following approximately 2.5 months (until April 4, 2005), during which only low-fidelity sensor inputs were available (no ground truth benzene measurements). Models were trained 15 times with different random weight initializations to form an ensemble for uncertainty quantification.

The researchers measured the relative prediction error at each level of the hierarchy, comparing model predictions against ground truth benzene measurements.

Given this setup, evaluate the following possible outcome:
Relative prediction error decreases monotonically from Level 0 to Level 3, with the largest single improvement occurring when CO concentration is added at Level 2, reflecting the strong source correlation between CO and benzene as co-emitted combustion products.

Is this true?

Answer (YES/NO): YES